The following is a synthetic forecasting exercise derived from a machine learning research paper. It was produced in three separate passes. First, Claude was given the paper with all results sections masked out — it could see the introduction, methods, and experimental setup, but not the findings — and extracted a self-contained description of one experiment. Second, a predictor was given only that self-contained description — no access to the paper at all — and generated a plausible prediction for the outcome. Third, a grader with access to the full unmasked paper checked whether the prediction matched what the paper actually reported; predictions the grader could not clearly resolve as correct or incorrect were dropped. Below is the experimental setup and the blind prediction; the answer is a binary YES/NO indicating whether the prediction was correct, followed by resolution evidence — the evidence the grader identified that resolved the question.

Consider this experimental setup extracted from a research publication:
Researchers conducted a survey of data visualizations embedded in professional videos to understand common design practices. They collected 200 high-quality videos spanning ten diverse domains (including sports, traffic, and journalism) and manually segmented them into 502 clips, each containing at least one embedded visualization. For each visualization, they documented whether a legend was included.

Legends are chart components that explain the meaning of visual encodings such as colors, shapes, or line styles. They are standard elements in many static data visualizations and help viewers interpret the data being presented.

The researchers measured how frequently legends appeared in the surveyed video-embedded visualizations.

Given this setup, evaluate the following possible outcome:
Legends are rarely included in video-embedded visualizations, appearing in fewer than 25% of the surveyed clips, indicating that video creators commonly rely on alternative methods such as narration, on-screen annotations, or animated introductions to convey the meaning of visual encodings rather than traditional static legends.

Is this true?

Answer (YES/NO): YES